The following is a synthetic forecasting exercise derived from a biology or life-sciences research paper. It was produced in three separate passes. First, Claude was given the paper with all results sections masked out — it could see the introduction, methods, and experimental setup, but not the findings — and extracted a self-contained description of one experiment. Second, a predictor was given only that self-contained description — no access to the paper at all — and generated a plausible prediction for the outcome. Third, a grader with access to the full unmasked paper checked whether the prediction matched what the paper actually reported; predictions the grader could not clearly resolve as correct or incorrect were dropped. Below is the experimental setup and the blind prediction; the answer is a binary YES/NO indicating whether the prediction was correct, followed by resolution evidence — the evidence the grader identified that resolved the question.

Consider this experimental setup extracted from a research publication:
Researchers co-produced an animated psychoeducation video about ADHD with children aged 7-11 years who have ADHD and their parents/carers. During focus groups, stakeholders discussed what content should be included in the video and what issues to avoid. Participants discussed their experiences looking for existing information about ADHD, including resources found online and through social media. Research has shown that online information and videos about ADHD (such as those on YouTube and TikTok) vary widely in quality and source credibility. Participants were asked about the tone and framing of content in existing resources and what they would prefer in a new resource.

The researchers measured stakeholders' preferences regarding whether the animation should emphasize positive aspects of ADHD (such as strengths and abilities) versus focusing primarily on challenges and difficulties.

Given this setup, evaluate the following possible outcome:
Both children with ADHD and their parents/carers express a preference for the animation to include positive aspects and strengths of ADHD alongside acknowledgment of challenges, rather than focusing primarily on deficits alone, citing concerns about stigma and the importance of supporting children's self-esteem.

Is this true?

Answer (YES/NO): YES